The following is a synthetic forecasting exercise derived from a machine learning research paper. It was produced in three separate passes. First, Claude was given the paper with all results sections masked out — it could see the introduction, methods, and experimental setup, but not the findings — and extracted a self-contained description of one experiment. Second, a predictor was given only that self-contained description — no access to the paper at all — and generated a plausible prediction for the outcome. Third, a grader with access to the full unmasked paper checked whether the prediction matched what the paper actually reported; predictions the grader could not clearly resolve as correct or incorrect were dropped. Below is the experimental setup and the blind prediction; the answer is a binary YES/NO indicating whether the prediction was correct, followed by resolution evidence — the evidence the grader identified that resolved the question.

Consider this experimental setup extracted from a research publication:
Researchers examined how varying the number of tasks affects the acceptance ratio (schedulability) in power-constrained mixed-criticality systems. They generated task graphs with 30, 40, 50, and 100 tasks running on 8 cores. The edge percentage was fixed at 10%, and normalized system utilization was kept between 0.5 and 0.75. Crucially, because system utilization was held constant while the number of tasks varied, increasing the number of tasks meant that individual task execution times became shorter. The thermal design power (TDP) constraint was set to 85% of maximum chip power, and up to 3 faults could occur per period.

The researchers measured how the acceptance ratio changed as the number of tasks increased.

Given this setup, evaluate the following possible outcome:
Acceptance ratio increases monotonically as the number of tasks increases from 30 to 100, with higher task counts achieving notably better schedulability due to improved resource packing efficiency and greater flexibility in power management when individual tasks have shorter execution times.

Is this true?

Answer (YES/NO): YES